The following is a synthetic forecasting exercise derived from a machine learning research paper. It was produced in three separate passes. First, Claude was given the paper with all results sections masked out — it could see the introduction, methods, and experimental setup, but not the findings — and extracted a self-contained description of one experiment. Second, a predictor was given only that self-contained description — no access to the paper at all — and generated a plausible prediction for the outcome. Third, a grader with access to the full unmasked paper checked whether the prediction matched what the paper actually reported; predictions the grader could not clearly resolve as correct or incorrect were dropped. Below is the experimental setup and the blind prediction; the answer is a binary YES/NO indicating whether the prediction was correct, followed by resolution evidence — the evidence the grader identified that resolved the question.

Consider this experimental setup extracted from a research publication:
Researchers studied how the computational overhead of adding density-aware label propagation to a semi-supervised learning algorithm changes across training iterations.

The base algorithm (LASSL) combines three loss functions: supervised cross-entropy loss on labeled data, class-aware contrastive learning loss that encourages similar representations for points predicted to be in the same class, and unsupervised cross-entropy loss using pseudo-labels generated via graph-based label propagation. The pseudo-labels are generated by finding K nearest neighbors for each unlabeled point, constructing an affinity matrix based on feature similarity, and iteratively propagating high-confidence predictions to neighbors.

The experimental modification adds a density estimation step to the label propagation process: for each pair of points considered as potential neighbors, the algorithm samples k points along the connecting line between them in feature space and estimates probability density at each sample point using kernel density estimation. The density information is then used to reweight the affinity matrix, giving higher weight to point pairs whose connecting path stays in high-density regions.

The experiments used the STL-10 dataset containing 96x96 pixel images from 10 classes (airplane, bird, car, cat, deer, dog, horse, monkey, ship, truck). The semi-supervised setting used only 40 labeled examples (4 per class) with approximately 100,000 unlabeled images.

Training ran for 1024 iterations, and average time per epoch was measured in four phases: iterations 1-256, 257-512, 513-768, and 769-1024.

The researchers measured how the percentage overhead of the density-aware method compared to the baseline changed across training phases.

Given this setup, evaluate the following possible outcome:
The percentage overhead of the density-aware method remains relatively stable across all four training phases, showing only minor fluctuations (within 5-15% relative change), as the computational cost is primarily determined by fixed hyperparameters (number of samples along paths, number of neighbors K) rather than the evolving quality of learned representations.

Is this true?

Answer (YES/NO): NO